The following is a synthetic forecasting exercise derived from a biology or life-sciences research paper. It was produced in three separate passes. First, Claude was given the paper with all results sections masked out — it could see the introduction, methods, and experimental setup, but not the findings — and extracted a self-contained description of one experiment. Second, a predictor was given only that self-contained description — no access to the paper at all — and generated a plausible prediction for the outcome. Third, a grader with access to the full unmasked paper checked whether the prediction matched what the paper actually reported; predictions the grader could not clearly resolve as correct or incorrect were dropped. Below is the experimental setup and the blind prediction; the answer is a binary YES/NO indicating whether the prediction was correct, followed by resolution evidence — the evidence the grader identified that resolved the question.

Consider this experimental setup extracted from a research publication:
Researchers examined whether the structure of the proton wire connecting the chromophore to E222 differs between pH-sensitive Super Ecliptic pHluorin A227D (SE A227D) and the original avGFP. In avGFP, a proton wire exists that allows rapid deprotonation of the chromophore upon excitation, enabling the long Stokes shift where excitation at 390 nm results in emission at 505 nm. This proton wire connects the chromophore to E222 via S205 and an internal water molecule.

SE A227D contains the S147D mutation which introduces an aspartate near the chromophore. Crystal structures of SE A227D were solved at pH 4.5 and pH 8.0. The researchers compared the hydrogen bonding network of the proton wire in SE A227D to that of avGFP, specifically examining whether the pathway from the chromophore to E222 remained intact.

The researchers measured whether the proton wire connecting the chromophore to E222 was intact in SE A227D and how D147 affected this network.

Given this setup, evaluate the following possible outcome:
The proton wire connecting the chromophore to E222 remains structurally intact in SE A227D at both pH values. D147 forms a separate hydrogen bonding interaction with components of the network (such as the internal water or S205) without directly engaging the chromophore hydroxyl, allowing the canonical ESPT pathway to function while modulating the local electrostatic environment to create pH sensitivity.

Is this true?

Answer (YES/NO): NO